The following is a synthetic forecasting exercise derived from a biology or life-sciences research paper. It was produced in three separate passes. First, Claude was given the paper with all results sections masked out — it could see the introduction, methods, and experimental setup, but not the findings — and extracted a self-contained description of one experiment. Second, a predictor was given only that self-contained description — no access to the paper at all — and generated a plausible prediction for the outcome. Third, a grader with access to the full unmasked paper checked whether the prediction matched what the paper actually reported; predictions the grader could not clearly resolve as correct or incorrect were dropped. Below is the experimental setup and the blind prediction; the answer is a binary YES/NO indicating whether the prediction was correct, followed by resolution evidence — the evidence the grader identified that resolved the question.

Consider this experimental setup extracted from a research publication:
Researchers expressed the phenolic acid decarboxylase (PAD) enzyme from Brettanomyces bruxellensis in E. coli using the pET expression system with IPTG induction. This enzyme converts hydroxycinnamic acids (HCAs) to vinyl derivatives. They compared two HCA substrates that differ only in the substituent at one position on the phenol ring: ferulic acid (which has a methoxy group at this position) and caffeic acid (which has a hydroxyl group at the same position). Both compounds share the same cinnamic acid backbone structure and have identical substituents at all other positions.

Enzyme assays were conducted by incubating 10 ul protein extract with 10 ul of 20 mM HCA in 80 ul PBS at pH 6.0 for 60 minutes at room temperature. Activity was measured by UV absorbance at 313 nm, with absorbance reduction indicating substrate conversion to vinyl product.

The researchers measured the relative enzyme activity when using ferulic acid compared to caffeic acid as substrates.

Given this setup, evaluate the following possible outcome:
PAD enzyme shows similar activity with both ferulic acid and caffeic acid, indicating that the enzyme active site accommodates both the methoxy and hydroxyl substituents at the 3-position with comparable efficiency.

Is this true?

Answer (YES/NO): NO